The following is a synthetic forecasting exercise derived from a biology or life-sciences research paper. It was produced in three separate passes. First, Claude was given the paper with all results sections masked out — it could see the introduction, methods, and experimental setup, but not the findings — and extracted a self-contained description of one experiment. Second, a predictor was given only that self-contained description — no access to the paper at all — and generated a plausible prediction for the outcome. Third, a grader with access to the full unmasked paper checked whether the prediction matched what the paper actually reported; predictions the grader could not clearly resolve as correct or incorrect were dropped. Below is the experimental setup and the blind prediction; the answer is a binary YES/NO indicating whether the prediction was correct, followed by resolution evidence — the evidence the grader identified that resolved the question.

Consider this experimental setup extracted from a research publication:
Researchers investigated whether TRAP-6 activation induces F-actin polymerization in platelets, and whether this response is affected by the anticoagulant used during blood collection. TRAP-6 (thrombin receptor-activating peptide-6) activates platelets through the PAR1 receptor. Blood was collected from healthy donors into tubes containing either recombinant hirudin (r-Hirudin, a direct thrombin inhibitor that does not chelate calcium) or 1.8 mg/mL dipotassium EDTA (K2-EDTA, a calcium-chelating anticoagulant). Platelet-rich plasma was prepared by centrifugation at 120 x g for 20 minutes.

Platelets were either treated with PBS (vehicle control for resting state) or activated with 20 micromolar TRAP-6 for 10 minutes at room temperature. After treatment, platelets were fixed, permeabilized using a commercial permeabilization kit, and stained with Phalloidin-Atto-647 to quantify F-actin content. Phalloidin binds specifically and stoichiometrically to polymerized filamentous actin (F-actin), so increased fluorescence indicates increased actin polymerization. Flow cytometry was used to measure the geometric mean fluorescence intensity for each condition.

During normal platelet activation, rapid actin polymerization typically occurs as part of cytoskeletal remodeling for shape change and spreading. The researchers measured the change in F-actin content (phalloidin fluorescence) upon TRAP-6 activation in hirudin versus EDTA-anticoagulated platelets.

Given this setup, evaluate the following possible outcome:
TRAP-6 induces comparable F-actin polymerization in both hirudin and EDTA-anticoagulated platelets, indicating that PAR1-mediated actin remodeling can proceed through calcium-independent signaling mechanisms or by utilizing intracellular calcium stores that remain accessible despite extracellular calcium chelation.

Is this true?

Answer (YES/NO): NO